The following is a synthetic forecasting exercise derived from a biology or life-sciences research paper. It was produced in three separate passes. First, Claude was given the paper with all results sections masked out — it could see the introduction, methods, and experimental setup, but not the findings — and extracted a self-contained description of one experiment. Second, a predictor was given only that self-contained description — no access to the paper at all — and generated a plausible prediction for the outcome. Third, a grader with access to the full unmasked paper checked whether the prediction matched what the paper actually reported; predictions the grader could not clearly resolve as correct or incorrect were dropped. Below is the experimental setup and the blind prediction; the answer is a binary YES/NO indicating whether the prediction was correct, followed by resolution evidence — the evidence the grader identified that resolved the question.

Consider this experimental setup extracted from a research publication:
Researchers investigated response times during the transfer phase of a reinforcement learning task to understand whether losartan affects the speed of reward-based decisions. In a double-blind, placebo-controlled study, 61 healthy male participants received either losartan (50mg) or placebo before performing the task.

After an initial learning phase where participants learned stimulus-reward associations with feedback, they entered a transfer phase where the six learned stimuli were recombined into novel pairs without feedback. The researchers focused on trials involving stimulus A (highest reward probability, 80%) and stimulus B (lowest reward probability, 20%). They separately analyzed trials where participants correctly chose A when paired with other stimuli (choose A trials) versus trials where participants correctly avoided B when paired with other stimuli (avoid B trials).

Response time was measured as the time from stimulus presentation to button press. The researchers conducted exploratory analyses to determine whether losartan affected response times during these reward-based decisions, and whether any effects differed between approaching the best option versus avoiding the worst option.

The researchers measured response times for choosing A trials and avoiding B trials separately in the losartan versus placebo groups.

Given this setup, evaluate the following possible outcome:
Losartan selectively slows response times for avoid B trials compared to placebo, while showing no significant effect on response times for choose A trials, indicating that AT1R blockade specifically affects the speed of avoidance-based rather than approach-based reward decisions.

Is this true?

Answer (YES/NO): NO